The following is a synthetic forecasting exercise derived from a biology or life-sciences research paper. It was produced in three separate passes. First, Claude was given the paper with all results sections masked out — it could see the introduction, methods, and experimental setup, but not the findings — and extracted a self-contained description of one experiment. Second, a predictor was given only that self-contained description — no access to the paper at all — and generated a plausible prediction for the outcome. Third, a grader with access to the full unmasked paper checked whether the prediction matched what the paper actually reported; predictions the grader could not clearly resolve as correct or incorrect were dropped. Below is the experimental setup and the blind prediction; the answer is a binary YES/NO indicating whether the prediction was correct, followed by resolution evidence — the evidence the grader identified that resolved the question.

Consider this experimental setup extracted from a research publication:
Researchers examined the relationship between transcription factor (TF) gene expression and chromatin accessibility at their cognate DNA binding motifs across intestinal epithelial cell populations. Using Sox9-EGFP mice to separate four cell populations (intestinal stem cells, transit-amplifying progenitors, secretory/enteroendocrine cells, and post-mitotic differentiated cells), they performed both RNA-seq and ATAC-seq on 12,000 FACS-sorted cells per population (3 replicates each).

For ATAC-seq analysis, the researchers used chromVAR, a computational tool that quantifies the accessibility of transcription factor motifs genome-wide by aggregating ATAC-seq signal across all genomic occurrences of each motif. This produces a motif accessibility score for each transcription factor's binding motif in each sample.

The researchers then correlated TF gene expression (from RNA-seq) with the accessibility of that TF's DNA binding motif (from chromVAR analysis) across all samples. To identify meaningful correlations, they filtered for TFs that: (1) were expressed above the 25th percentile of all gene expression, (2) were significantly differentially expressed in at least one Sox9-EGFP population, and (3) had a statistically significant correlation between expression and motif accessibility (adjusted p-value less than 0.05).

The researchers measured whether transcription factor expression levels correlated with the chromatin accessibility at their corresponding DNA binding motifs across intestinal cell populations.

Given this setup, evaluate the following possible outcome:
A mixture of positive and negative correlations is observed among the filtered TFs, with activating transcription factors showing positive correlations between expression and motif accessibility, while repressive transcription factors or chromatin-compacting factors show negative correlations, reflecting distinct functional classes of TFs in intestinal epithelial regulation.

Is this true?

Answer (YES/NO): YES